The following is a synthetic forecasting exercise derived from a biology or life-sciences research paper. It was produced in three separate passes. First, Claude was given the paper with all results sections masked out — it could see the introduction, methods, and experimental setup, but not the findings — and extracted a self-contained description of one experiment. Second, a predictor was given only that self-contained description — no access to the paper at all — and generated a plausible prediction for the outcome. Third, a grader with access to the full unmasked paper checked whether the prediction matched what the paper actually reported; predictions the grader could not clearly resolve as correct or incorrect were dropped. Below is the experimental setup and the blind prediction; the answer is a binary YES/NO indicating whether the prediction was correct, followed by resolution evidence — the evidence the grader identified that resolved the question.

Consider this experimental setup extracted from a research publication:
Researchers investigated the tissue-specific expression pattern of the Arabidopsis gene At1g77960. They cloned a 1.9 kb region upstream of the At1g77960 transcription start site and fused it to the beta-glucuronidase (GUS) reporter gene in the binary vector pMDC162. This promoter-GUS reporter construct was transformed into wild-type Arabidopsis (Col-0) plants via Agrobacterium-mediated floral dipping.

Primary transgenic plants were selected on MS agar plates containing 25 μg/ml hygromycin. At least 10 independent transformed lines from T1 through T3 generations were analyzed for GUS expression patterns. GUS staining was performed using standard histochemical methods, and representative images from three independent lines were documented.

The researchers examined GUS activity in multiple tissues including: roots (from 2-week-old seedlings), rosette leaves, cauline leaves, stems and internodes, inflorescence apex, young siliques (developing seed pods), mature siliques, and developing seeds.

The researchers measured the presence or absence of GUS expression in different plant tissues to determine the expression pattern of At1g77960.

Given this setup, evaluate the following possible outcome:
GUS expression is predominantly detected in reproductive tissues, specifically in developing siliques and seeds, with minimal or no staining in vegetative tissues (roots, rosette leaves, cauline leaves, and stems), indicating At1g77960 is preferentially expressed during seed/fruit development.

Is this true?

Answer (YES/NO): NO